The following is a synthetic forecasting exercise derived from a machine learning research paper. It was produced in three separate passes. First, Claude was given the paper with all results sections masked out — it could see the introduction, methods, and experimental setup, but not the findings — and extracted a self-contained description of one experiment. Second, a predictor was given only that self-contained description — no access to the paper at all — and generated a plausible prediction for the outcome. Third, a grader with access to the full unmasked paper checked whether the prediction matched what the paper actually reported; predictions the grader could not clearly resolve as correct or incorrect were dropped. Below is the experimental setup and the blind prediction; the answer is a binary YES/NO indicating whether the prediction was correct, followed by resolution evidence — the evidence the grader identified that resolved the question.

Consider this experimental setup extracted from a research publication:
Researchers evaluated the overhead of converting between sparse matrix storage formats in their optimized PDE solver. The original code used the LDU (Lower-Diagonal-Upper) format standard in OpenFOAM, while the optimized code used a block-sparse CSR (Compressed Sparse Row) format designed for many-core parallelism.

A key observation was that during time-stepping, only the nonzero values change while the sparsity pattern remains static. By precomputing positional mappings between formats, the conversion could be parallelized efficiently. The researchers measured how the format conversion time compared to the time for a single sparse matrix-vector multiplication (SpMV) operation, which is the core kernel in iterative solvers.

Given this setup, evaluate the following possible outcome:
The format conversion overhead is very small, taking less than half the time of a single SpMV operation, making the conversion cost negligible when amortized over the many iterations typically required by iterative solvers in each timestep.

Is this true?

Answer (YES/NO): NO